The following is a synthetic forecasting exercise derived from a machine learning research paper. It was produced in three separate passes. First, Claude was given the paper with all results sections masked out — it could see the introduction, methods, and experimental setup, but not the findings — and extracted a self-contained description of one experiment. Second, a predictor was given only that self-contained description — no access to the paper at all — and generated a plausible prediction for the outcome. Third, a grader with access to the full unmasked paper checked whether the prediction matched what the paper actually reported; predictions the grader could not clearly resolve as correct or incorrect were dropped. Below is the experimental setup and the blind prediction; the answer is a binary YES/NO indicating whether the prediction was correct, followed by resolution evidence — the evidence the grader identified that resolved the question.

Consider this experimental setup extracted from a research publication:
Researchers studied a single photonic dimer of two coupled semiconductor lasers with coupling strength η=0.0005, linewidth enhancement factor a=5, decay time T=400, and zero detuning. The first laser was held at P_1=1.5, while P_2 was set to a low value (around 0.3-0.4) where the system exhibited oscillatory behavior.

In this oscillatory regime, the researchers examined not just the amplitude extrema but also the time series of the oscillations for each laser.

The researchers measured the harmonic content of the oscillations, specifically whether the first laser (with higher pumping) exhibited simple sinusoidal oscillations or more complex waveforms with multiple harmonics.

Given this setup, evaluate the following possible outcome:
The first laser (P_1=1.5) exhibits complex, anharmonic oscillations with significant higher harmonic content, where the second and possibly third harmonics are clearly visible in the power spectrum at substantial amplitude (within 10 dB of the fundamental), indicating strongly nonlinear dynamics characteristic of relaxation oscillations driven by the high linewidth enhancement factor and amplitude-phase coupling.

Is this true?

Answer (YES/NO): YES